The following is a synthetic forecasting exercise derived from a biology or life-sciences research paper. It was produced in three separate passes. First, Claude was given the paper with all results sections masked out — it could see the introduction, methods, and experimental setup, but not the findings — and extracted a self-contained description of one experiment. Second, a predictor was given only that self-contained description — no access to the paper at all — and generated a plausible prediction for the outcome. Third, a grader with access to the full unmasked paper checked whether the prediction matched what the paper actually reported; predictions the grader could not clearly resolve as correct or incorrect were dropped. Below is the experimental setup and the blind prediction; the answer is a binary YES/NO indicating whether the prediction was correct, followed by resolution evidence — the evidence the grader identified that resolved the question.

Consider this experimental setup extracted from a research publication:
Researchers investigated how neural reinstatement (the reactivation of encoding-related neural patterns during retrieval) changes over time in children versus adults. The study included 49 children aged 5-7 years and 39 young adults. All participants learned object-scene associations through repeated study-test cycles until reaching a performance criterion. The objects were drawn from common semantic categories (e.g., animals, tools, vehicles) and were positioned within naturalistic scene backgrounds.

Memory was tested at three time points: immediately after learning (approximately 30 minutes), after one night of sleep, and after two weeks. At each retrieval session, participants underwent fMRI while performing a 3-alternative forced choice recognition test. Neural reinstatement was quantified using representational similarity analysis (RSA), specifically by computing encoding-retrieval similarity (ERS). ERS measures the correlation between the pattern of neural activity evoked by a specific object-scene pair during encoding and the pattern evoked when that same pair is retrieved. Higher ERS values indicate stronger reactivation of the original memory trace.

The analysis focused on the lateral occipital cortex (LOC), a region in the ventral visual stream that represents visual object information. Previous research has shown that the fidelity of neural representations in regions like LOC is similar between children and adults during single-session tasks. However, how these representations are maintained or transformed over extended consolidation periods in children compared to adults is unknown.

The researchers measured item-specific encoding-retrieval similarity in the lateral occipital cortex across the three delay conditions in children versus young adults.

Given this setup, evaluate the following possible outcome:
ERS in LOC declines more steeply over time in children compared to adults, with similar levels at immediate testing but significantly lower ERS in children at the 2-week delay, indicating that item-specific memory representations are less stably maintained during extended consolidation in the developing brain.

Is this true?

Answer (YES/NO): NO